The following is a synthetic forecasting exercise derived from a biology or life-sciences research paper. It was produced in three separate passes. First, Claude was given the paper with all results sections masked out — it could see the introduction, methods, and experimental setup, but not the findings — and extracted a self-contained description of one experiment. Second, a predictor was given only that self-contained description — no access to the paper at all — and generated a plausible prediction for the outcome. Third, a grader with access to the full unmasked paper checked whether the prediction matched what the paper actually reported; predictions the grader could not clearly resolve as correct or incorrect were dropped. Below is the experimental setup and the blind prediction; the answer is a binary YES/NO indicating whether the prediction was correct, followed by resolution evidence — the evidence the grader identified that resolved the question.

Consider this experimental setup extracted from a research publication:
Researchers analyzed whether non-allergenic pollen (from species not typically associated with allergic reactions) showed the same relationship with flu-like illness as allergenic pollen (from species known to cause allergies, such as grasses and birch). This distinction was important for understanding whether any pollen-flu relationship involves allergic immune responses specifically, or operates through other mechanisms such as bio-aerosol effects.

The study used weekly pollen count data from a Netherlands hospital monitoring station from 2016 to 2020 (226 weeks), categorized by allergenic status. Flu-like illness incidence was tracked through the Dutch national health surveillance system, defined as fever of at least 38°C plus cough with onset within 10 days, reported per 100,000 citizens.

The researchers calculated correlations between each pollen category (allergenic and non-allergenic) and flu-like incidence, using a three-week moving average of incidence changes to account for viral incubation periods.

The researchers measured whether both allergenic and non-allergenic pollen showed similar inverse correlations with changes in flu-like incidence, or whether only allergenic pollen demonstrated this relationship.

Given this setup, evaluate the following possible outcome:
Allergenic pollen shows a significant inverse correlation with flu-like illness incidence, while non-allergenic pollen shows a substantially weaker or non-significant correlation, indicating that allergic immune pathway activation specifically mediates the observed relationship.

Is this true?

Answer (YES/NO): NO